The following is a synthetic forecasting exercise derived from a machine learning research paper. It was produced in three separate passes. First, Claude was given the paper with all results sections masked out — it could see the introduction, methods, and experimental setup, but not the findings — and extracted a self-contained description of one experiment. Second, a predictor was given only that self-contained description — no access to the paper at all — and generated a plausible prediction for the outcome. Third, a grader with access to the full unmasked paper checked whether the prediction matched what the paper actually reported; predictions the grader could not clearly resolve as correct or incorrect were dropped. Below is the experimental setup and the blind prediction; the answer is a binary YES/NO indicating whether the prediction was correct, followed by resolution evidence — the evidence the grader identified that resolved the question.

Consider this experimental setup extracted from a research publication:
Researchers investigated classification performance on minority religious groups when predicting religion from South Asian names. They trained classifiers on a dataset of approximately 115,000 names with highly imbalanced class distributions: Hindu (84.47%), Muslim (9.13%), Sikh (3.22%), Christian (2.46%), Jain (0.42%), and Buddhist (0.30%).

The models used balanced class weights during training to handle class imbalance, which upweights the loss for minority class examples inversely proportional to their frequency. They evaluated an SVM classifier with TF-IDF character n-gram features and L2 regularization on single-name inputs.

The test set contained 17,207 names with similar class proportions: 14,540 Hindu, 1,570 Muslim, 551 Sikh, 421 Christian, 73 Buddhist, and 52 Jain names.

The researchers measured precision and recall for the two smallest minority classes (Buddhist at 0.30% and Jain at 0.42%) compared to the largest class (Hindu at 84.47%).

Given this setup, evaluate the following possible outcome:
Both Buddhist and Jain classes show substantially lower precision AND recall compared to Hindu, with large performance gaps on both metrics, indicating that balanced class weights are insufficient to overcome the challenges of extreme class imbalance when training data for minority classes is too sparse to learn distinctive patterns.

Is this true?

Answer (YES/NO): NO